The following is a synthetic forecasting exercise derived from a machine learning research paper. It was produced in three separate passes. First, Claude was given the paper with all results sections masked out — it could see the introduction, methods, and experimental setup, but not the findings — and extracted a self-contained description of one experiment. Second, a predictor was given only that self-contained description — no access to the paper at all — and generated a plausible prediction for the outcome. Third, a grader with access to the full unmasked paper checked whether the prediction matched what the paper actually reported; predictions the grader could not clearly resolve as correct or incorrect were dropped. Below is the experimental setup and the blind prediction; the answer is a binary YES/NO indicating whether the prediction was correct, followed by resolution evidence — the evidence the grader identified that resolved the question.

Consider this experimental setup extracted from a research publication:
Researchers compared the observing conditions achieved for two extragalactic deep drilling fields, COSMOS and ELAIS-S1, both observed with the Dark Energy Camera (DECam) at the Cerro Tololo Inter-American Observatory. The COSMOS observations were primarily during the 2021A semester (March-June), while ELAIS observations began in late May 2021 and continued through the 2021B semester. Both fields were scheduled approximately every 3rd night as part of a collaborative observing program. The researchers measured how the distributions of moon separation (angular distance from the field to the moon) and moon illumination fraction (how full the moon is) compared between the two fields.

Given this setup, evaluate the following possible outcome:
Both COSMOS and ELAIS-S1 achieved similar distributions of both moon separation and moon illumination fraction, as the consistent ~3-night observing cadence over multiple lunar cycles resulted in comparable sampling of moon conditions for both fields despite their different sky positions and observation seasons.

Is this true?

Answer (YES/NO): NO